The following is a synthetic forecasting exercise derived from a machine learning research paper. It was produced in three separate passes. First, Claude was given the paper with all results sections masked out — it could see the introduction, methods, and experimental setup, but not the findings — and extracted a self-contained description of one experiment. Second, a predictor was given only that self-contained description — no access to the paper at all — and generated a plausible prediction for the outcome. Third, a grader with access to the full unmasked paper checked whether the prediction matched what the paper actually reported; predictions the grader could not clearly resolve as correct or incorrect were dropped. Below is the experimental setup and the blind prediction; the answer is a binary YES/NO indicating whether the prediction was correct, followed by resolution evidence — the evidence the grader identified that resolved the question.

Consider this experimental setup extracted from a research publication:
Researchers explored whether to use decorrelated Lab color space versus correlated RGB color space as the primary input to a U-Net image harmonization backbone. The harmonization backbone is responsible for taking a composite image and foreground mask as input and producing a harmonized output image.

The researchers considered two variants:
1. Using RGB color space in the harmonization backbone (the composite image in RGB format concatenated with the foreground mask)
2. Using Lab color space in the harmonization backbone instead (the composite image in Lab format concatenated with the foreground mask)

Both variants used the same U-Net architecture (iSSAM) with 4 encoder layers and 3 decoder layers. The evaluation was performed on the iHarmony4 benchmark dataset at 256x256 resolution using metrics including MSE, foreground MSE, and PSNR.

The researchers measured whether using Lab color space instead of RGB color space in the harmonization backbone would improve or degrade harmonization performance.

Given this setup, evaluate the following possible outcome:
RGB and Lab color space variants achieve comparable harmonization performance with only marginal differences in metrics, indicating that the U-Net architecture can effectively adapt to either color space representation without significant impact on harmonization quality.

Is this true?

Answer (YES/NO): NO